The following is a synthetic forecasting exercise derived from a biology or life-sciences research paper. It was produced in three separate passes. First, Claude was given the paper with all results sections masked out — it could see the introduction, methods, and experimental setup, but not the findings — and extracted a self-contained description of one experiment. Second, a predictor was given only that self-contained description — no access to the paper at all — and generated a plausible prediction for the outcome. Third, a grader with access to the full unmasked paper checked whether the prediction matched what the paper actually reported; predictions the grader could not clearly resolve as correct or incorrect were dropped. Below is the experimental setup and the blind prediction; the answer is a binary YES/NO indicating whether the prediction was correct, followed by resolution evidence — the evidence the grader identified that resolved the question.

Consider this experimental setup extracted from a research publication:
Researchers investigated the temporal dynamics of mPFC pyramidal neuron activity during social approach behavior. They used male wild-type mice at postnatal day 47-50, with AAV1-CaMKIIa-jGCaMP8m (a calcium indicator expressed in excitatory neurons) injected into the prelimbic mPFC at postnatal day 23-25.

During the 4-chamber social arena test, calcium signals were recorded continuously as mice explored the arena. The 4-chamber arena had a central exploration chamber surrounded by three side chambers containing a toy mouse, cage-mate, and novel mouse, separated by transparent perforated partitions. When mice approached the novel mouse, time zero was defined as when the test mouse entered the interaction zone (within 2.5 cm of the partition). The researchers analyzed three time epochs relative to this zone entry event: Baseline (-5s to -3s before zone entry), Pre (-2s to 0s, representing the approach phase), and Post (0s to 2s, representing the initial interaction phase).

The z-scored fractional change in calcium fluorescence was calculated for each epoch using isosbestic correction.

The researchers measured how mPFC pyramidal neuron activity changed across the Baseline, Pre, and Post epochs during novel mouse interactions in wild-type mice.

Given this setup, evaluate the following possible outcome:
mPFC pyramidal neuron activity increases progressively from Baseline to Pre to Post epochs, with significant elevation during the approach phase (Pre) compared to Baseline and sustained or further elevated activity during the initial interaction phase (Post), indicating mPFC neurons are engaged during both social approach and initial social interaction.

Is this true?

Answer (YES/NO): NO